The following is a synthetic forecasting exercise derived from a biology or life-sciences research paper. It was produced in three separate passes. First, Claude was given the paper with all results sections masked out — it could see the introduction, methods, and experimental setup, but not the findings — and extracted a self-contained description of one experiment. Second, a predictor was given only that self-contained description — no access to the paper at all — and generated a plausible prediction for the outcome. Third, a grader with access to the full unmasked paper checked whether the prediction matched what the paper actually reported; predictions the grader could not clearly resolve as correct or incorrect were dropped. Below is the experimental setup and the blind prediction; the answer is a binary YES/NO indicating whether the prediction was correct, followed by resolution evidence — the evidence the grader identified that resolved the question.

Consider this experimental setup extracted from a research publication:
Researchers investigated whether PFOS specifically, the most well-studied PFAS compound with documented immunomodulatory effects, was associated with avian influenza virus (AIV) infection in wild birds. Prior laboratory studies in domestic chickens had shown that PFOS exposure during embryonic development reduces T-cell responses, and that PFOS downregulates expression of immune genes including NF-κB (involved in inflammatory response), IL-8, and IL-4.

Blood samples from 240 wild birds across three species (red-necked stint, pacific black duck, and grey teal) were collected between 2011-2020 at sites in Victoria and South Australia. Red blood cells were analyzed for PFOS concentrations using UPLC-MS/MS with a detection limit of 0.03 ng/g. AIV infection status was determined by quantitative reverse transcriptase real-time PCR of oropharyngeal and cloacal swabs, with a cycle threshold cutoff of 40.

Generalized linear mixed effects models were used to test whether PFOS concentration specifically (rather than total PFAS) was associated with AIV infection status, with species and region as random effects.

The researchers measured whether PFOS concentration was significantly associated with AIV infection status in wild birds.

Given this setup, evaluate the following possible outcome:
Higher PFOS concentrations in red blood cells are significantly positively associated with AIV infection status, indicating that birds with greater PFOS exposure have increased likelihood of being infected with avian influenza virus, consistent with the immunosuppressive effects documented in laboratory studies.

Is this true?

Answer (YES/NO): NO